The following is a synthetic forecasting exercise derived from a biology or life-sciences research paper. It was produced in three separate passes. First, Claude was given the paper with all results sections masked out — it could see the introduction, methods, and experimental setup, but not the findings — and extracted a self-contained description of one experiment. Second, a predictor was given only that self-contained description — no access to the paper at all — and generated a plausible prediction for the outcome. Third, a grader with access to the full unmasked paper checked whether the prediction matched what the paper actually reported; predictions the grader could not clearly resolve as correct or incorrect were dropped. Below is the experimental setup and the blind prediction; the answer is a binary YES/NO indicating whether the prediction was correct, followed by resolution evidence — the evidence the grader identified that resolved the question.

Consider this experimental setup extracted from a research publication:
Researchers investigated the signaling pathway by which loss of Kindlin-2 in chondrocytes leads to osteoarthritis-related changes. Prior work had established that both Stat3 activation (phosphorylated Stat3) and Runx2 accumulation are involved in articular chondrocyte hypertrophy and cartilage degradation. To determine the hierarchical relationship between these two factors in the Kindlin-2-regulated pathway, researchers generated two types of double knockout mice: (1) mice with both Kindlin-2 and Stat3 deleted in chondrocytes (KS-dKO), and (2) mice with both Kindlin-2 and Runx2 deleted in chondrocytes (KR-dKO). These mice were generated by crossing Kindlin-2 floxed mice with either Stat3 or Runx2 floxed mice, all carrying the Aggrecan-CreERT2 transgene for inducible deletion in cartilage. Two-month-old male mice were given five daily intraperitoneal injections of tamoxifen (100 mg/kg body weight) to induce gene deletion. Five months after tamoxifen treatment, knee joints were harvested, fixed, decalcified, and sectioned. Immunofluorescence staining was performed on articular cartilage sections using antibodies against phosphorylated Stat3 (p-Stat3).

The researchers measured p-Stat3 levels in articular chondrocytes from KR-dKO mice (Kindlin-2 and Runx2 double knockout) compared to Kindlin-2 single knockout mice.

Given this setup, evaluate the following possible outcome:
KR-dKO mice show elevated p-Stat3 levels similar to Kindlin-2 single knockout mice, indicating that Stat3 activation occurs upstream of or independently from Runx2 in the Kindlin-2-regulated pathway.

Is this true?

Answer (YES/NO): YES